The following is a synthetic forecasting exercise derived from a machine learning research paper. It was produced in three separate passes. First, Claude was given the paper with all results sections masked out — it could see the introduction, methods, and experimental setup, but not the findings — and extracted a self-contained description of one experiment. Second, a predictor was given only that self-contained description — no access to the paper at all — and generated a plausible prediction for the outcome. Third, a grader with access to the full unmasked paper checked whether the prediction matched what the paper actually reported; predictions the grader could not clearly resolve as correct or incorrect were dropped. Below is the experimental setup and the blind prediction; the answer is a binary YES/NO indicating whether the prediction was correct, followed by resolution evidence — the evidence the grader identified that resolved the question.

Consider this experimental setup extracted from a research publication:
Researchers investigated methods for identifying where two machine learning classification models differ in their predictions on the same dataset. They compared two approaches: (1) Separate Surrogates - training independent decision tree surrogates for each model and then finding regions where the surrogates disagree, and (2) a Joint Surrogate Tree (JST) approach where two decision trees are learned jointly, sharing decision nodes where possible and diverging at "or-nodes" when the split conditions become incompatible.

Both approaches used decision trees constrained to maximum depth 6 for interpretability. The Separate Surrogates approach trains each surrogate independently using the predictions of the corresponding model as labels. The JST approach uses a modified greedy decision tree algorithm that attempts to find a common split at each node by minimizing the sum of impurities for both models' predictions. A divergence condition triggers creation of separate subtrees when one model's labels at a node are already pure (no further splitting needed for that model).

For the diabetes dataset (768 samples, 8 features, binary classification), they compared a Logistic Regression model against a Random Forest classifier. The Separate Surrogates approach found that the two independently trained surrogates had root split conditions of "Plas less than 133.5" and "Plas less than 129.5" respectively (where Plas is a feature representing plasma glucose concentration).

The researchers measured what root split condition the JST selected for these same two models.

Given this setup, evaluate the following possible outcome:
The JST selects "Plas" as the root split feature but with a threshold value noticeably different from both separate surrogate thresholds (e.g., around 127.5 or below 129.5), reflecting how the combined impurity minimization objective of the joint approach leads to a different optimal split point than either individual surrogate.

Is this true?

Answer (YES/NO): YES